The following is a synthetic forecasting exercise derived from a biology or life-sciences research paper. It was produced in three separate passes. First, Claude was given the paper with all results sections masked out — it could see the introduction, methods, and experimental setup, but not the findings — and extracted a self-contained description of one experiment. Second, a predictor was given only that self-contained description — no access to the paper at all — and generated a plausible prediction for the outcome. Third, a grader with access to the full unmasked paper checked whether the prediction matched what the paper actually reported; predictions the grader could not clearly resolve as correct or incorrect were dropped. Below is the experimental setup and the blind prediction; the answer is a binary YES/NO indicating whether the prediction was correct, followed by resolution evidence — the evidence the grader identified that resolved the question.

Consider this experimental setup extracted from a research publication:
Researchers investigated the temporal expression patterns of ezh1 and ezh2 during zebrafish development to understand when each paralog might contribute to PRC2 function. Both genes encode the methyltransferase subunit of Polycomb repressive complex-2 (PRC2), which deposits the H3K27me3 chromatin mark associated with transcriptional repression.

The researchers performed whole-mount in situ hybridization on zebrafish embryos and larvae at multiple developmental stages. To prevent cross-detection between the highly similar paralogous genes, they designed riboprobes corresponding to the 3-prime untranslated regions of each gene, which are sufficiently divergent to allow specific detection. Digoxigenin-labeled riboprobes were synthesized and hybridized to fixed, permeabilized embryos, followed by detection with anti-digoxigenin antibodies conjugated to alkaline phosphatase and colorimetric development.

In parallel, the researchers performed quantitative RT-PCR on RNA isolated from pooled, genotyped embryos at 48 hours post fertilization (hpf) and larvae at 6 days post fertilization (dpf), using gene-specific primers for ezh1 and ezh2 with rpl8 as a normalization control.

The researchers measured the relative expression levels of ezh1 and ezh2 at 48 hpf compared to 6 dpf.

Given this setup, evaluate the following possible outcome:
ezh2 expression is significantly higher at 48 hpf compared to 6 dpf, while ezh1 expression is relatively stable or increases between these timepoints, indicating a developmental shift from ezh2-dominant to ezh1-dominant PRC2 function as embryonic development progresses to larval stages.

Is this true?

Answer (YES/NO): YES